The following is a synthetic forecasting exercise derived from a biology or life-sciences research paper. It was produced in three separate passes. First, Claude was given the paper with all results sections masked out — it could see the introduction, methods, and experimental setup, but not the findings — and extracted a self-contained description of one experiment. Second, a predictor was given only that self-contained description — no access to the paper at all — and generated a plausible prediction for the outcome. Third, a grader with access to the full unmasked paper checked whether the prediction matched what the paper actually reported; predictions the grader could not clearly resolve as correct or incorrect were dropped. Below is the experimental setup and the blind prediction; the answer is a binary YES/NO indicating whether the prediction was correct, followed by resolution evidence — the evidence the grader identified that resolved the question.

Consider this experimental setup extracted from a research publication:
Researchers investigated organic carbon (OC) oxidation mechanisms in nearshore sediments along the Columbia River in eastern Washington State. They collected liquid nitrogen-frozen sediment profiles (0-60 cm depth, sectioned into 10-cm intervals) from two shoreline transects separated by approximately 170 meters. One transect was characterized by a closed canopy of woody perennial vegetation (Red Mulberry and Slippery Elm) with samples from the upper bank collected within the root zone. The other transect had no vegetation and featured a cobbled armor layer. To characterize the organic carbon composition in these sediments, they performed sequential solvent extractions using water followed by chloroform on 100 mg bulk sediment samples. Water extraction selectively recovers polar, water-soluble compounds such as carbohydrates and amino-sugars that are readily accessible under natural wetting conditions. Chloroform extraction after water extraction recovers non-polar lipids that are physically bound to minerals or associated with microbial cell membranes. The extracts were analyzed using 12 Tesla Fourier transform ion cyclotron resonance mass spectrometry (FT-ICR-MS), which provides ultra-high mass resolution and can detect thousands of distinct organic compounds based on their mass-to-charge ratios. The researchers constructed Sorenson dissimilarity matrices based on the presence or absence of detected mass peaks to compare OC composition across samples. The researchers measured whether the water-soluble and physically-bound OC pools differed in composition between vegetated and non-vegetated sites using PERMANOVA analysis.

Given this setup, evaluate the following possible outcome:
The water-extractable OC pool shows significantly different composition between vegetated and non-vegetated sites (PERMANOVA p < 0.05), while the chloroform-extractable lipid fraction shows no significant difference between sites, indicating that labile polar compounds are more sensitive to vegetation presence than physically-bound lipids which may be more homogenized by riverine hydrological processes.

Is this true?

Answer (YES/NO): NO